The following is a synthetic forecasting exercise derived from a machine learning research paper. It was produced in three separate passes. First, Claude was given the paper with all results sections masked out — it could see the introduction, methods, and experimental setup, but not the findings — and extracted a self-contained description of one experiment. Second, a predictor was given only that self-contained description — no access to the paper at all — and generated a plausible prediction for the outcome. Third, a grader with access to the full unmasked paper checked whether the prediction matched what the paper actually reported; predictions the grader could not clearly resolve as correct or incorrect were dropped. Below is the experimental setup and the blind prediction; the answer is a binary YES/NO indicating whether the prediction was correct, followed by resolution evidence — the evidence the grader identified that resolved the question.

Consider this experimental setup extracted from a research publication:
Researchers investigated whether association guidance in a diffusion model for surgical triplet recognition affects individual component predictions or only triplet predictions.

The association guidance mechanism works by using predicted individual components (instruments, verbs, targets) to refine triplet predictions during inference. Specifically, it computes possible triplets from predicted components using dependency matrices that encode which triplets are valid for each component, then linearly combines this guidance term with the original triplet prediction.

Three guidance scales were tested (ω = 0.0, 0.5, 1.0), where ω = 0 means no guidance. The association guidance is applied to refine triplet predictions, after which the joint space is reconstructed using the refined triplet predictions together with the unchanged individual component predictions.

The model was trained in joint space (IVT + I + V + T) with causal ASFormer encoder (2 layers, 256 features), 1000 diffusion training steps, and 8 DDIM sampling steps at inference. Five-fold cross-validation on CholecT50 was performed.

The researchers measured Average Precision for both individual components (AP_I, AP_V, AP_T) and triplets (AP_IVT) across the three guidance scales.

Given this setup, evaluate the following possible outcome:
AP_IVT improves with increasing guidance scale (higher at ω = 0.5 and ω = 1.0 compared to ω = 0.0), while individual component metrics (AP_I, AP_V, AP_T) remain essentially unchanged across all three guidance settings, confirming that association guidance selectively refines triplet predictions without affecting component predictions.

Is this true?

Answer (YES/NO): YES